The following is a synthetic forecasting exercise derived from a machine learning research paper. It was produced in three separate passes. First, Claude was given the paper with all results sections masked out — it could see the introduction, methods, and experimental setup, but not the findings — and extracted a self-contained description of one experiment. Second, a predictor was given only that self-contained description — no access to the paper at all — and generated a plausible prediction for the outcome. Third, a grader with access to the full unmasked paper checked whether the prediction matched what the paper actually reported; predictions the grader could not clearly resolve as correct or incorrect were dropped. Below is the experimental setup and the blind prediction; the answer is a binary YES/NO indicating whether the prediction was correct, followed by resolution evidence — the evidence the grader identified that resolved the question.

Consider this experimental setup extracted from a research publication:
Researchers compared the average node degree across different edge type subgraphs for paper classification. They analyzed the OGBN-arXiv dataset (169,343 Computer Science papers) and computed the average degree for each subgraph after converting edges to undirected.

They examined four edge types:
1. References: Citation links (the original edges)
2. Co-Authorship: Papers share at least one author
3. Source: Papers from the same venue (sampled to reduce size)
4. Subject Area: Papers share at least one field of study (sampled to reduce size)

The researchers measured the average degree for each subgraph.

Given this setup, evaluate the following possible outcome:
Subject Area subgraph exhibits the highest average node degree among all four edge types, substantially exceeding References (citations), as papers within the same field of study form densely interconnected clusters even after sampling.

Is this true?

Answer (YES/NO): YES